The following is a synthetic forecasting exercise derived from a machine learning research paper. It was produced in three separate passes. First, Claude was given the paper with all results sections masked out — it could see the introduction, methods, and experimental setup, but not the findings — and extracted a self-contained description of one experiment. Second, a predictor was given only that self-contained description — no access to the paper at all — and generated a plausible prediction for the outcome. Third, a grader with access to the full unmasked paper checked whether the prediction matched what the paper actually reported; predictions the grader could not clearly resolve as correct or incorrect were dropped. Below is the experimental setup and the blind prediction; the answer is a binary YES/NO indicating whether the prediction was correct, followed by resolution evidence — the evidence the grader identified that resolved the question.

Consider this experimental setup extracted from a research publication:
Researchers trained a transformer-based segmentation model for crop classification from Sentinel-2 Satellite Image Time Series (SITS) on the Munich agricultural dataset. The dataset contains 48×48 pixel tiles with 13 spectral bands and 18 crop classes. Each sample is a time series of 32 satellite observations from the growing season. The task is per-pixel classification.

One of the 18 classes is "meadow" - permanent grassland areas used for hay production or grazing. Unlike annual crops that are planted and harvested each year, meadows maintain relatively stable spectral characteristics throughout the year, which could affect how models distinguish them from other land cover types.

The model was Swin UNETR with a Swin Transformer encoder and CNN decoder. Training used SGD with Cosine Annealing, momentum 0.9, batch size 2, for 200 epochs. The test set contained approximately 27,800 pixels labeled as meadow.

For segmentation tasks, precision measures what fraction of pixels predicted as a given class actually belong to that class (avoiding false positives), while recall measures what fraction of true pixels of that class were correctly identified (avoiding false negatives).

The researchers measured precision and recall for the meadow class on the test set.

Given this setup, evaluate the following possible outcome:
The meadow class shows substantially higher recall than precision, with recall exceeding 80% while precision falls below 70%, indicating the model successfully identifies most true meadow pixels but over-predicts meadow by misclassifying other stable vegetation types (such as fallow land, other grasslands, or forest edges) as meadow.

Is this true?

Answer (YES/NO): NO